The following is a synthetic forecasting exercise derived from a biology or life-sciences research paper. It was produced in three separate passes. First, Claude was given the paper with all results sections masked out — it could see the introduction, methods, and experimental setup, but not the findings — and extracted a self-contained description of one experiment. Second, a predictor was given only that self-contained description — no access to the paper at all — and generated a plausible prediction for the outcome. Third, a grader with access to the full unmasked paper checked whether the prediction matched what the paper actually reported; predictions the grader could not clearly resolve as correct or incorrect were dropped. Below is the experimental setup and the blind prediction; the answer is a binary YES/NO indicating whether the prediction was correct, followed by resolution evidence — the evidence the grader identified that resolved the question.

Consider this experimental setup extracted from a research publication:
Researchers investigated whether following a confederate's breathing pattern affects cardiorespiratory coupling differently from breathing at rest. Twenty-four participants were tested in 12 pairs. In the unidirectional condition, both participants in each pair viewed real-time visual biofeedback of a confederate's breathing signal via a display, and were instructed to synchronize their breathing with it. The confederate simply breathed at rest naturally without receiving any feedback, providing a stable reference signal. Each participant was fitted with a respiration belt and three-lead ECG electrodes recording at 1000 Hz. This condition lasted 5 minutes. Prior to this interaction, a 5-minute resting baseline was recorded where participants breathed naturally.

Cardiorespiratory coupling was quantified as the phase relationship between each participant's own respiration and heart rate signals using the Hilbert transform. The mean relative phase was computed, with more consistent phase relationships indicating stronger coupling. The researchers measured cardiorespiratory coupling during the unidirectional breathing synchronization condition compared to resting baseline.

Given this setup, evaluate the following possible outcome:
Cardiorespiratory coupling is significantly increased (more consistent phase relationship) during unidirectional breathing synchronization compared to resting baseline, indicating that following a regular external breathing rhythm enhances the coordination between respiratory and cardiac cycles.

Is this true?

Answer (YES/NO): NO